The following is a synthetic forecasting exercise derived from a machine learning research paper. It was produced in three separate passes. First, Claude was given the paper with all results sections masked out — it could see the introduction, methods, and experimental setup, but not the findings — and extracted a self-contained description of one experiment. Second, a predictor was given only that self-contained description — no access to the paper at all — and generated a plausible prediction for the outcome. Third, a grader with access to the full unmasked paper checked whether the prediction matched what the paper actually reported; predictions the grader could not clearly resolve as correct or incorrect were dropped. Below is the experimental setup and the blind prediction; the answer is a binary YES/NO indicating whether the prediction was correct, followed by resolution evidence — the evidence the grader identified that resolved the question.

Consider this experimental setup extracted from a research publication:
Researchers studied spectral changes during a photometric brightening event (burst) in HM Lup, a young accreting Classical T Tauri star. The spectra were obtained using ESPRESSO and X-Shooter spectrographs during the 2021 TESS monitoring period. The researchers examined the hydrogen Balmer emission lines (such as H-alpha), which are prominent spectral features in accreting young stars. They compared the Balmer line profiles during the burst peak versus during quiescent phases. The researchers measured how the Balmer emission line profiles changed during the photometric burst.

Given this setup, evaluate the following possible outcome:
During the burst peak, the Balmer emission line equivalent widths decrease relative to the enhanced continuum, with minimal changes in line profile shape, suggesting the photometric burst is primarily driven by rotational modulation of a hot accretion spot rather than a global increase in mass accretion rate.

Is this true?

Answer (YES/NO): NO